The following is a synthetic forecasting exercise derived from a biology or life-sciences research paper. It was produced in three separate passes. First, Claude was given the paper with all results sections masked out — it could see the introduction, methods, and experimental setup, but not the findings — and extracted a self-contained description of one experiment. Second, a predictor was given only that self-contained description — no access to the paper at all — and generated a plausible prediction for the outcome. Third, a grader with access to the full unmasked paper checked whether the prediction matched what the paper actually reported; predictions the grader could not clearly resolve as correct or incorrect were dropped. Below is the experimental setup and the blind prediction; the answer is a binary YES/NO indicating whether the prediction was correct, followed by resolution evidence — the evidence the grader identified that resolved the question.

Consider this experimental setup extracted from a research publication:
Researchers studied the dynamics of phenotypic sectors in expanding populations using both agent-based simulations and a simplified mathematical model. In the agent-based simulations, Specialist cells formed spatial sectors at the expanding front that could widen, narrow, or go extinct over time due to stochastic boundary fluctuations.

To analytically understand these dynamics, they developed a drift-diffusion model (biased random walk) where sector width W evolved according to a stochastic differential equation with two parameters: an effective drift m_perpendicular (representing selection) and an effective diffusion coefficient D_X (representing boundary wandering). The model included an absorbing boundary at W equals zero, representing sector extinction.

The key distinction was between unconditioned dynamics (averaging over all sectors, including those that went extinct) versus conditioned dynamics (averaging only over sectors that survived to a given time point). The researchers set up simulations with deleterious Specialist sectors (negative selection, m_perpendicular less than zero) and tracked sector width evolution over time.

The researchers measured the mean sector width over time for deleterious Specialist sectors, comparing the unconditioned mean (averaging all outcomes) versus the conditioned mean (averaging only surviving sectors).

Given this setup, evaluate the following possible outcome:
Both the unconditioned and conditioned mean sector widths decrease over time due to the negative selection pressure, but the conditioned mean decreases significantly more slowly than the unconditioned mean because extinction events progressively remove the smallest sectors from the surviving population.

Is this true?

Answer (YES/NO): NO